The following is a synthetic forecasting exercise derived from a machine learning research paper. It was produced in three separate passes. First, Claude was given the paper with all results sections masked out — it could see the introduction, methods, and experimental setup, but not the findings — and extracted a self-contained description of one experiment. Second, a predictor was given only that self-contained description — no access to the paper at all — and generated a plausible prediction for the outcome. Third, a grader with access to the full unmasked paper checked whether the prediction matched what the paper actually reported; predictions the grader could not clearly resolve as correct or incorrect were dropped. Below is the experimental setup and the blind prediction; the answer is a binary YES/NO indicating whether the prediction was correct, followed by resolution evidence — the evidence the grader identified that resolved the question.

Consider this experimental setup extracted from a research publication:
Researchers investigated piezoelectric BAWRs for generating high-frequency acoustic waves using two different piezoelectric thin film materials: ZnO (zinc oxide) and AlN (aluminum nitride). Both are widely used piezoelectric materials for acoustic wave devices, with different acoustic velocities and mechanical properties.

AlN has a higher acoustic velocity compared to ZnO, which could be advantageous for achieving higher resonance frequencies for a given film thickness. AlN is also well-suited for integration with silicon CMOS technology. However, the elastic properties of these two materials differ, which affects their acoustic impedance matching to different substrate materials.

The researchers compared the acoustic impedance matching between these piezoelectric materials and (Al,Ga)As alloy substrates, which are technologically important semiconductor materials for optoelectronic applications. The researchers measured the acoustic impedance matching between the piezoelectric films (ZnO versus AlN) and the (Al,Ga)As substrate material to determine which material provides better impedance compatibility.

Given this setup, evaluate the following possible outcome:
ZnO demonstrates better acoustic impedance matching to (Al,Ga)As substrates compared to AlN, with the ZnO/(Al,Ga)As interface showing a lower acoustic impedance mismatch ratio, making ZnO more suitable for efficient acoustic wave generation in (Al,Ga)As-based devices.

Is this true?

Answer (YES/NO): YES